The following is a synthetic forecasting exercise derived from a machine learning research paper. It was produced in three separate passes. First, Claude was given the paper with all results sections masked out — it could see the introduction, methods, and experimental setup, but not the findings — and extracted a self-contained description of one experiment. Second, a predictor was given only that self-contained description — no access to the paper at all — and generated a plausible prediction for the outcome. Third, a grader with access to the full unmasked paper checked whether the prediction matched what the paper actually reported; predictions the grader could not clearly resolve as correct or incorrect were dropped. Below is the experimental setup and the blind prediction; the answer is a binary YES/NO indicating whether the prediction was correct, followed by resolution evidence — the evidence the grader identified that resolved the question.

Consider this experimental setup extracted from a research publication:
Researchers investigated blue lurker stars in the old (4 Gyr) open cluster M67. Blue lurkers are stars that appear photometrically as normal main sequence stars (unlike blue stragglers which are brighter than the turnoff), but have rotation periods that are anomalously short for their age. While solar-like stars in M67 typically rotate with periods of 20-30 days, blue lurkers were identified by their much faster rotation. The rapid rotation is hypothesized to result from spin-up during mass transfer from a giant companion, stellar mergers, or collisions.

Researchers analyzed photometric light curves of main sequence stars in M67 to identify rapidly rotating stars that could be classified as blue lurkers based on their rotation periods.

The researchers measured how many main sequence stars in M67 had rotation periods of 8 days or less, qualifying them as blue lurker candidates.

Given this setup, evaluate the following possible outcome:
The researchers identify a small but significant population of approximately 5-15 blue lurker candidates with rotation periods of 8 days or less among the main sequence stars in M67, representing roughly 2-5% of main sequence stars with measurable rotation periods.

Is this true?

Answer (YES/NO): YES